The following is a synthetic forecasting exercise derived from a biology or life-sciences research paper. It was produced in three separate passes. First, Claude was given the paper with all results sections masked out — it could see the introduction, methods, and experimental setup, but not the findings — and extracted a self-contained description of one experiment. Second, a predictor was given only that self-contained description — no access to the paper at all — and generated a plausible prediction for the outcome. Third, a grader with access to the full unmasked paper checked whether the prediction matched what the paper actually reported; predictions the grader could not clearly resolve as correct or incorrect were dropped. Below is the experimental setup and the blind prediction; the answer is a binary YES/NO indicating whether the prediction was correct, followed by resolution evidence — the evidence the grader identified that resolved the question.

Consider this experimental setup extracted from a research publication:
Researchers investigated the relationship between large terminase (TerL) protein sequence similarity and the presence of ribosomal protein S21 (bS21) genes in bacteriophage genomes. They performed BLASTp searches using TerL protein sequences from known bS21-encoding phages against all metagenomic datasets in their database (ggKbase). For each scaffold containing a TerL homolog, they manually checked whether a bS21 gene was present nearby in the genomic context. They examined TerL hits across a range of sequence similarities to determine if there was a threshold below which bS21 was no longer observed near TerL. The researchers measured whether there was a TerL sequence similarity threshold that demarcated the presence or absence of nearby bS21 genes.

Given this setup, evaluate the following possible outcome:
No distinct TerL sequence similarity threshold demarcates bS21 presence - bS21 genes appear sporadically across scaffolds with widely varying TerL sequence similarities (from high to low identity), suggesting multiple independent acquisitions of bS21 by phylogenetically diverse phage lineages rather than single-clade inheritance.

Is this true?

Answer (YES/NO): NO